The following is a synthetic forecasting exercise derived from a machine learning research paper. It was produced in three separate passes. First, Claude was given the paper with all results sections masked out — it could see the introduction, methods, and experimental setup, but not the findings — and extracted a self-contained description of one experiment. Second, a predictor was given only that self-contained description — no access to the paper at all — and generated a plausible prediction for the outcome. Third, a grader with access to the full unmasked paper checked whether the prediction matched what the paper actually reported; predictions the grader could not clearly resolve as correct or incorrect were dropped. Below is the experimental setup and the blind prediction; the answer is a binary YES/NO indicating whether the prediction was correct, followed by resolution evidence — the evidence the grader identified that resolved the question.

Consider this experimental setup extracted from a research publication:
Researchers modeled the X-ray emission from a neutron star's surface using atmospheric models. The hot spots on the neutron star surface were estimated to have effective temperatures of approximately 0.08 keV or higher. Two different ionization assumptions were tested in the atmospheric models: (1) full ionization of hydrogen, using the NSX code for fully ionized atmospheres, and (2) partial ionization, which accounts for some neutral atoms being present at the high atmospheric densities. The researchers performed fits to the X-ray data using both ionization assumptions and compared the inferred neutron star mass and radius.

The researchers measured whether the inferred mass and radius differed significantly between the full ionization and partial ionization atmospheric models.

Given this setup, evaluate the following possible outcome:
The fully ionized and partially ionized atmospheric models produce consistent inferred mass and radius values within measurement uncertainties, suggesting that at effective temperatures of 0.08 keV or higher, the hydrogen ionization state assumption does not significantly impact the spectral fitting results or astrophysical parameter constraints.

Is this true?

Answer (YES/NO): YES